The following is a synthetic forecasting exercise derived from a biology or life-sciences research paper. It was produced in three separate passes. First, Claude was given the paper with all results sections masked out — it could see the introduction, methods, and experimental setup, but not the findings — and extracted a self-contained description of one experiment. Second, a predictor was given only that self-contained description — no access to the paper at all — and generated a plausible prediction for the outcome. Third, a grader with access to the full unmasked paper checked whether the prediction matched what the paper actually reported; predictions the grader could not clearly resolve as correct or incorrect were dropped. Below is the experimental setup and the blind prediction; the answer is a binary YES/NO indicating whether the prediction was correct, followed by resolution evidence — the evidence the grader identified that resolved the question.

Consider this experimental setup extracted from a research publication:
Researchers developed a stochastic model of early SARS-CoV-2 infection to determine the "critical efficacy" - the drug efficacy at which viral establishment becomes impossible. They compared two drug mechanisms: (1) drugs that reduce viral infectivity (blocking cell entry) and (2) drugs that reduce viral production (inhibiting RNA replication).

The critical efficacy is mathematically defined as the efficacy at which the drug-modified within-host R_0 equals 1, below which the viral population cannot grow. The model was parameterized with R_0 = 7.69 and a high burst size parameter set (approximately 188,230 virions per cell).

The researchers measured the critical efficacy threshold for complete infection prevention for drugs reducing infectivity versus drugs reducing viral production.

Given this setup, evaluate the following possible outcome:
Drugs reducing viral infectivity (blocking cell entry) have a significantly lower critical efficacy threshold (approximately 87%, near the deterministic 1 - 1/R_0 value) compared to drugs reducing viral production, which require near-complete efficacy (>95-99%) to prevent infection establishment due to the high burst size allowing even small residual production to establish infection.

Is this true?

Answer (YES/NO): NO